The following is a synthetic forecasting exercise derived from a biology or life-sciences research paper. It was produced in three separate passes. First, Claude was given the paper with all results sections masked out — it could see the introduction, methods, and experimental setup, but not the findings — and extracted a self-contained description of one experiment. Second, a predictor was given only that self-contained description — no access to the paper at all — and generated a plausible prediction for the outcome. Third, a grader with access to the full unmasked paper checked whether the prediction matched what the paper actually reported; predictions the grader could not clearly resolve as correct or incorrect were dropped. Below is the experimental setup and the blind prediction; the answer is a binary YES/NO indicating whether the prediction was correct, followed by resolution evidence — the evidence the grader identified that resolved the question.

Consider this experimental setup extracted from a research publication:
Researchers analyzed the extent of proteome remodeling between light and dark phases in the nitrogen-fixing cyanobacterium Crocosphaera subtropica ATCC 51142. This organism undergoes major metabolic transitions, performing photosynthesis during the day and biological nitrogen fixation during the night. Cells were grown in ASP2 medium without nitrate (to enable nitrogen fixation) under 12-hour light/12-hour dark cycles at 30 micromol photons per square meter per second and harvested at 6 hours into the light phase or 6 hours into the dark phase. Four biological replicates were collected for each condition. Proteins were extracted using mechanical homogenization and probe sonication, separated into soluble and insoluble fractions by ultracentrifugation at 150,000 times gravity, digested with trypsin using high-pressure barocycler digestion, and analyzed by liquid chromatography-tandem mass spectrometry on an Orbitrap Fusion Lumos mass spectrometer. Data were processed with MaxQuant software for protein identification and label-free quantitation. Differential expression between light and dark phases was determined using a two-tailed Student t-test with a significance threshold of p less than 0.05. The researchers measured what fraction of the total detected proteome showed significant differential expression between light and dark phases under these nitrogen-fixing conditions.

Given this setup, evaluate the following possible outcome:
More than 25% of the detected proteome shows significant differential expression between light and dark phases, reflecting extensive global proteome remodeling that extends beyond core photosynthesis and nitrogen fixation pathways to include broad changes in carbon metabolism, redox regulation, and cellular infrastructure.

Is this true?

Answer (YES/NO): YES